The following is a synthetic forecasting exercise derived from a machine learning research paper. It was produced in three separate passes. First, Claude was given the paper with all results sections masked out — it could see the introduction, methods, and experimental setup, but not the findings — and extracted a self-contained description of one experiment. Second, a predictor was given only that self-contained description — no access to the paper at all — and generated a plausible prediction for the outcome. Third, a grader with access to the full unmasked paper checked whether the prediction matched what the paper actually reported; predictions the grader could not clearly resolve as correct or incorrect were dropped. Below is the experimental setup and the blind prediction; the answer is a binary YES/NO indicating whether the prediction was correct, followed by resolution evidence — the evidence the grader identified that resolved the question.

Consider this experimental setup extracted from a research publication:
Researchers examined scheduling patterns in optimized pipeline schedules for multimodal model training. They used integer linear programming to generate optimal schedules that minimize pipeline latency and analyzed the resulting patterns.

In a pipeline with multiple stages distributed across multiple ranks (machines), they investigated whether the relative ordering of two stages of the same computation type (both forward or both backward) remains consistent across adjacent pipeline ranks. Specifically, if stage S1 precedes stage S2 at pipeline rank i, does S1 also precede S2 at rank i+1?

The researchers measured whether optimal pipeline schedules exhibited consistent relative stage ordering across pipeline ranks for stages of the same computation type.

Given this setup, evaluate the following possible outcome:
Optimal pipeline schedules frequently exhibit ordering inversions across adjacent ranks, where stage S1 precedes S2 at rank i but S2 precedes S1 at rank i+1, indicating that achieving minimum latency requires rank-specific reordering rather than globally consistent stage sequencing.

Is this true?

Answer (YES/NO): NO